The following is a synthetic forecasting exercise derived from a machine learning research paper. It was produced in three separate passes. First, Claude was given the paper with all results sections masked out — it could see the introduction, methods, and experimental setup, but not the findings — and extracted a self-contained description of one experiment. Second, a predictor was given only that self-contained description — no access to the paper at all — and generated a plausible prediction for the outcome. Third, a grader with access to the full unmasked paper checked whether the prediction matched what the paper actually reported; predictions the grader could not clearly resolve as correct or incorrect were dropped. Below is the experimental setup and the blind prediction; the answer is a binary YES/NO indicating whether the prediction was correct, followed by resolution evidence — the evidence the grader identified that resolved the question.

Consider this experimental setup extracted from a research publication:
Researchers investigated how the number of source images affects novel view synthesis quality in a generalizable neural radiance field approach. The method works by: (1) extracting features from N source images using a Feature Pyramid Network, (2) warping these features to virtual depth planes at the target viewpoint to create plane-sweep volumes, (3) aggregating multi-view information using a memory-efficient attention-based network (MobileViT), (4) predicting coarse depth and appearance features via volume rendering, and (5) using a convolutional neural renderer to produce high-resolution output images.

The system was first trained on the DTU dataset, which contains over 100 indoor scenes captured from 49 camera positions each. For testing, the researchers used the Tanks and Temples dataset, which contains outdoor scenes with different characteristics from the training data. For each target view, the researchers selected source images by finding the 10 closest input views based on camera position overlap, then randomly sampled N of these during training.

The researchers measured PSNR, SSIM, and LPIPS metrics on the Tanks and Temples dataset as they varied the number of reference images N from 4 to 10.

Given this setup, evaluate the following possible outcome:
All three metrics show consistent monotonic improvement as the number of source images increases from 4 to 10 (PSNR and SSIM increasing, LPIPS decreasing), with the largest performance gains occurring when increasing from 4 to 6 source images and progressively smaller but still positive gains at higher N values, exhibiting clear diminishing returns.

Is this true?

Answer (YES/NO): NO